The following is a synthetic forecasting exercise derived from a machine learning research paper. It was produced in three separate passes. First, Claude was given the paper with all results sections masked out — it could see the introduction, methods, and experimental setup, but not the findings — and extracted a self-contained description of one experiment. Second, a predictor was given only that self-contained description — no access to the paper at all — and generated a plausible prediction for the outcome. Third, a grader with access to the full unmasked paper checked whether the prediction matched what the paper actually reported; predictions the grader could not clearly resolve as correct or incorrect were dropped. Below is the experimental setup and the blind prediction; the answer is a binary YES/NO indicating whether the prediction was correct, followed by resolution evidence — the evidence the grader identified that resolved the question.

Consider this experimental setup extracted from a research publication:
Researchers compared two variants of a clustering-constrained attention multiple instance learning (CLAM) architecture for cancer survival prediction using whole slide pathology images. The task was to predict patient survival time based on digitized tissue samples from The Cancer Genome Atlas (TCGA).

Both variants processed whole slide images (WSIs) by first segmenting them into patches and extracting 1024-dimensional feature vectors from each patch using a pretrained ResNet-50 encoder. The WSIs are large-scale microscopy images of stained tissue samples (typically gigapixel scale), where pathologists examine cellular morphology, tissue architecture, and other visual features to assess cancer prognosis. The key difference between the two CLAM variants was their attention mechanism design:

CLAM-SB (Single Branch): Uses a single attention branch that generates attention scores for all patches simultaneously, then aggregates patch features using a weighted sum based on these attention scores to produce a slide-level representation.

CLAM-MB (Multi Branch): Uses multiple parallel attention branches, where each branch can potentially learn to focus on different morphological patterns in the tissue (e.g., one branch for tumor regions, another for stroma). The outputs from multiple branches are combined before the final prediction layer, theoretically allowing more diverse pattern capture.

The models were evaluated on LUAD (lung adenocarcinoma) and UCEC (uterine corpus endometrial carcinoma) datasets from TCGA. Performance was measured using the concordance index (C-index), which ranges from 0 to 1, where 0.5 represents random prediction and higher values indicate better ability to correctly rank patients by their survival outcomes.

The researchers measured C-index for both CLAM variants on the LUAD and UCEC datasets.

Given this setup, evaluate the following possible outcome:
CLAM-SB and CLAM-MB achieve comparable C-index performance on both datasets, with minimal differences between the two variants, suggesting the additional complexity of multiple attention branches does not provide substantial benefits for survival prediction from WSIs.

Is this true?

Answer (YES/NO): NO